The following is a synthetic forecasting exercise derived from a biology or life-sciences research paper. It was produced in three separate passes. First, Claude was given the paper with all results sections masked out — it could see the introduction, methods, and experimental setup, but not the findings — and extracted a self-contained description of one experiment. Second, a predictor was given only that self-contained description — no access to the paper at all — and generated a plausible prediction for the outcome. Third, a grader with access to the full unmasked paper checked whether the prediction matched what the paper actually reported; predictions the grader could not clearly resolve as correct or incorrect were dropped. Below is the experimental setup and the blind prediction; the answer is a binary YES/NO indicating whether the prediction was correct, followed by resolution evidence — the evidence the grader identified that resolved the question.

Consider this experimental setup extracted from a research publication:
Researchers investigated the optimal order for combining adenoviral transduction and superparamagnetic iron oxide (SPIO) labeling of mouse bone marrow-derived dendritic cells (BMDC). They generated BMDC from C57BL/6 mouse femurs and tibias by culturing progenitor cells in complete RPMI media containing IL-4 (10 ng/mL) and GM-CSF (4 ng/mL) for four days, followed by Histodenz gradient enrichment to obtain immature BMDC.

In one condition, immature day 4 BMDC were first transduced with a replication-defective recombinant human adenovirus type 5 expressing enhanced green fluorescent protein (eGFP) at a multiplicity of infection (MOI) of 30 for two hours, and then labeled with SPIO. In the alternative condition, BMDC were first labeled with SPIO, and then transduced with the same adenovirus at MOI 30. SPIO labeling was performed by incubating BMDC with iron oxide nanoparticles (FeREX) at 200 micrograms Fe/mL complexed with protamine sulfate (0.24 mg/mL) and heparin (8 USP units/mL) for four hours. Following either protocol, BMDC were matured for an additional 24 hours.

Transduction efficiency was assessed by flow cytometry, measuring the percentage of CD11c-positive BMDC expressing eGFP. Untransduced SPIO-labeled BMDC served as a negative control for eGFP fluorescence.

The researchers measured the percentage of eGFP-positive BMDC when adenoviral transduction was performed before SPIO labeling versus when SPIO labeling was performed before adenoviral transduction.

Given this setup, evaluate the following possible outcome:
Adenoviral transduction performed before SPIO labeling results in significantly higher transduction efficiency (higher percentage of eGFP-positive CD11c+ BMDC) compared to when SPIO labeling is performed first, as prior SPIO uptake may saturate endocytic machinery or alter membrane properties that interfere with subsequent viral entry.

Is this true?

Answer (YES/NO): YES